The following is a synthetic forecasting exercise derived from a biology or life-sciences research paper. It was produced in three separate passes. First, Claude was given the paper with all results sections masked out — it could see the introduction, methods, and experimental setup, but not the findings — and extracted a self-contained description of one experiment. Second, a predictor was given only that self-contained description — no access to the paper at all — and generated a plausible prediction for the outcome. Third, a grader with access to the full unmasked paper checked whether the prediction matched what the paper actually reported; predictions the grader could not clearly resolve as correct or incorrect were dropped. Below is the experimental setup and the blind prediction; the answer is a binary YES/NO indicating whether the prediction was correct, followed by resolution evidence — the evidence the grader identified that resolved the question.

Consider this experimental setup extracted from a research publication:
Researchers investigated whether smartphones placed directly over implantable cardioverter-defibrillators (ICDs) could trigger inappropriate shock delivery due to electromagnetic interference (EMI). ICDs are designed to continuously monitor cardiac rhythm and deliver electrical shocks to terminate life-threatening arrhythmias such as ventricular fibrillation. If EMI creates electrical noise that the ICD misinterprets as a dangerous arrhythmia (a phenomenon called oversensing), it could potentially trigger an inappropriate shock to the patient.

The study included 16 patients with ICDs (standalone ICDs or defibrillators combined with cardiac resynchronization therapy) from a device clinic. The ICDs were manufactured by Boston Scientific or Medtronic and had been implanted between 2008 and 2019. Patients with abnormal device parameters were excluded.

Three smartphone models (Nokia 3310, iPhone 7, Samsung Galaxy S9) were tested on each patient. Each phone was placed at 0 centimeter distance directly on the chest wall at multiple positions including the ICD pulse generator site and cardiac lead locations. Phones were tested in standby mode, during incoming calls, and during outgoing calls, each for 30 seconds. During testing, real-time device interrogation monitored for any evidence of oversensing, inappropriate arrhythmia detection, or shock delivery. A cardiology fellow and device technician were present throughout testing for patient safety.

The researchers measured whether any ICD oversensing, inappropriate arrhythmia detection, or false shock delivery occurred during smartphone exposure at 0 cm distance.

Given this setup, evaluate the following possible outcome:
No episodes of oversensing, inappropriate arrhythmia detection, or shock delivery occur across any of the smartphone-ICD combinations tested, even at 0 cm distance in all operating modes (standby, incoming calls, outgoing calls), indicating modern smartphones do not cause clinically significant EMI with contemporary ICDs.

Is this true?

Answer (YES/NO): YES